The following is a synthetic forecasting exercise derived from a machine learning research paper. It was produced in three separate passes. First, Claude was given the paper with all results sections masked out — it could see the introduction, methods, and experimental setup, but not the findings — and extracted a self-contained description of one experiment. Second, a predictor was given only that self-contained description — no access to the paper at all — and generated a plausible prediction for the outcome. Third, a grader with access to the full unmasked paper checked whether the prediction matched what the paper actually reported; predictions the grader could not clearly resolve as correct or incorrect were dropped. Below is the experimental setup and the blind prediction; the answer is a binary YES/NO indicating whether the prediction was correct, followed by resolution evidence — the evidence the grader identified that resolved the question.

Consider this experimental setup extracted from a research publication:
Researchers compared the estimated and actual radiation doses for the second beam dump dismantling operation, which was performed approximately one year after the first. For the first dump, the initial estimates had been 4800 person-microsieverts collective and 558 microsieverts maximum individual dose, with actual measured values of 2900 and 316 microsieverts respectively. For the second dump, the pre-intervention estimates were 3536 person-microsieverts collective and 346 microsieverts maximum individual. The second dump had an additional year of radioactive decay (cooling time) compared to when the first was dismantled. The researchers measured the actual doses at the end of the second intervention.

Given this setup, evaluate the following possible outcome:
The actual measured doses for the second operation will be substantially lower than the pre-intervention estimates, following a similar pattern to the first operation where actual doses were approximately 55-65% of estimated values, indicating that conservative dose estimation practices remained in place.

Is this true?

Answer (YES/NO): NO